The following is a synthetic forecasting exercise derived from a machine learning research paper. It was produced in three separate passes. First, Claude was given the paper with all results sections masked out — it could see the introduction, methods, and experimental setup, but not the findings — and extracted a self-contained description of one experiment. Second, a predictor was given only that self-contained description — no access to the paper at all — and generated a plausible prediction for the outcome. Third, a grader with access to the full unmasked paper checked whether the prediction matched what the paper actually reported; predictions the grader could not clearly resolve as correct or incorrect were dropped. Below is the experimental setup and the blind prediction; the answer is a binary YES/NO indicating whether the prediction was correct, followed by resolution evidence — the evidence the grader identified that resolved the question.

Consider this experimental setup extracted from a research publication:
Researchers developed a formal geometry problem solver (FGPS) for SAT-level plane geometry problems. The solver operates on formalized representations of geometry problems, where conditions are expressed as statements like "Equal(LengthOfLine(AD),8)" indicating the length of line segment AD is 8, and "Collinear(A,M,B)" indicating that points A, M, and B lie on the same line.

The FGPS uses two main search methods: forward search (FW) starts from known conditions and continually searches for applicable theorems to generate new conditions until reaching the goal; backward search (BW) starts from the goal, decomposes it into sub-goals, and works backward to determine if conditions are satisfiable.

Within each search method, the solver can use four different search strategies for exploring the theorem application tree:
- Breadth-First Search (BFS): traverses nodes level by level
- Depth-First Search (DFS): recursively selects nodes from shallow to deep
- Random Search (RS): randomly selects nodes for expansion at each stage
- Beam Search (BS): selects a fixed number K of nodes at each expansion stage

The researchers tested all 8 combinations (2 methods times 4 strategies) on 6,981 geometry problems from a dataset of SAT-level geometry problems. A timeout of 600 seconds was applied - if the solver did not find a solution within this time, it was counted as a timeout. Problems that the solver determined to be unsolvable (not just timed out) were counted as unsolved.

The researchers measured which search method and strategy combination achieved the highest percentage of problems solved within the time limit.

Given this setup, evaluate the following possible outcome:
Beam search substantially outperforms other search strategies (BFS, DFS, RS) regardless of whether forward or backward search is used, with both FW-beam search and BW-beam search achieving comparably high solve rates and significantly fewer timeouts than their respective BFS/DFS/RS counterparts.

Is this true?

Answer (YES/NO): NO